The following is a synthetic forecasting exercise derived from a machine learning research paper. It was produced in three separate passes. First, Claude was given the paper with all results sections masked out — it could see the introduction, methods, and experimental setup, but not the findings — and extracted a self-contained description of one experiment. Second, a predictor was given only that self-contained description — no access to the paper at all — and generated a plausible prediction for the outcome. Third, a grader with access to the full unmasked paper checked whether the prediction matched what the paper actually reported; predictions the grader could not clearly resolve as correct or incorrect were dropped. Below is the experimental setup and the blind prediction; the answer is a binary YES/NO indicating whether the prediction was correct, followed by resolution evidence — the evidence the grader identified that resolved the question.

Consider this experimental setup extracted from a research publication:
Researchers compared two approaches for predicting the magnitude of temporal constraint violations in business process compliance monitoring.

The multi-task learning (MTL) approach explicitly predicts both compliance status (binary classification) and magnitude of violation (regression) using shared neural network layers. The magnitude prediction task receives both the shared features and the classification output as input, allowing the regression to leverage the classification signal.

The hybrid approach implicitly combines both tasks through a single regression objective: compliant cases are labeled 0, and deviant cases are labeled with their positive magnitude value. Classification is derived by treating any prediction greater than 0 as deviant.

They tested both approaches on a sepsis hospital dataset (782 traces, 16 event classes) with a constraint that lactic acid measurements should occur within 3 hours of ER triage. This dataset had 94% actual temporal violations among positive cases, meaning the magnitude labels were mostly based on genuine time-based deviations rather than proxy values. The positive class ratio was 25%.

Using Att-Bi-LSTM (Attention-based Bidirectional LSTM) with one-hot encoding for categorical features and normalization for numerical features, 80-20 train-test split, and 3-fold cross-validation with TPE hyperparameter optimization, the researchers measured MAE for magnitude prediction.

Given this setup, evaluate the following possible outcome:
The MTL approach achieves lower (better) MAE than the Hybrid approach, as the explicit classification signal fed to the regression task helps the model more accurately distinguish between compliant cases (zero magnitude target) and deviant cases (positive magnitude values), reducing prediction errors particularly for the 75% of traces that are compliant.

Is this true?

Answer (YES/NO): YES